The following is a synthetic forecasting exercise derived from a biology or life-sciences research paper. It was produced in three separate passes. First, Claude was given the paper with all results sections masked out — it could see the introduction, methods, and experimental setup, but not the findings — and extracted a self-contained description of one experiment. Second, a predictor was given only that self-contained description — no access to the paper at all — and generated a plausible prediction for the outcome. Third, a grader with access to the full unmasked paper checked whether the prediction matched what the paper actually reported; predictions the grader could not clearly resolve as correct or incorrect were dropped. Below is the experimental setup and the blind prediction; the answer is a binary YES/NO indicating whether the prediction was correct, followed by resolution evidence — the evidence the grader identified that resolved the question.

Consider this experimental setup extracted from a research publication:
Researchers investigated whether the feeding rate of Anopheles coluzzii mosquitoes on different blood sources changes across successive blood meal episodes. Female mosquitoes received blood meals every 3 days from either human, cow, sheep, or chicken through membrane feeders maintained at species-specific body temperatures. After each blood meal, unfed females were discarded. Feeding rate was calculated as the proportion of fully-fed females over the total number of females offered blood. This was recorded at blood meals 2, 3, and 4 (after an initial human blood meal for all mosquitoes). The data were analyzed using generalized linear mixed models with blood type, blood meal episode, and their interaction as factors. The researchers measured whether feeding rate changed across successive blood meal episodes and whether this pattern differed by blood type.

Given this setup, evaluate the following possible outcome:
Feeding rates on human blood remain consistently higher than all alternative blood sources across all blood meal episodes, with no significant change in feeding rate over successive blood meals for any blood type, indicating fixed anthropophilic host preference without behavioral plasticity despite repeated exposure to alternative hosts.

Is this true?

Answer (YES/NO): NO